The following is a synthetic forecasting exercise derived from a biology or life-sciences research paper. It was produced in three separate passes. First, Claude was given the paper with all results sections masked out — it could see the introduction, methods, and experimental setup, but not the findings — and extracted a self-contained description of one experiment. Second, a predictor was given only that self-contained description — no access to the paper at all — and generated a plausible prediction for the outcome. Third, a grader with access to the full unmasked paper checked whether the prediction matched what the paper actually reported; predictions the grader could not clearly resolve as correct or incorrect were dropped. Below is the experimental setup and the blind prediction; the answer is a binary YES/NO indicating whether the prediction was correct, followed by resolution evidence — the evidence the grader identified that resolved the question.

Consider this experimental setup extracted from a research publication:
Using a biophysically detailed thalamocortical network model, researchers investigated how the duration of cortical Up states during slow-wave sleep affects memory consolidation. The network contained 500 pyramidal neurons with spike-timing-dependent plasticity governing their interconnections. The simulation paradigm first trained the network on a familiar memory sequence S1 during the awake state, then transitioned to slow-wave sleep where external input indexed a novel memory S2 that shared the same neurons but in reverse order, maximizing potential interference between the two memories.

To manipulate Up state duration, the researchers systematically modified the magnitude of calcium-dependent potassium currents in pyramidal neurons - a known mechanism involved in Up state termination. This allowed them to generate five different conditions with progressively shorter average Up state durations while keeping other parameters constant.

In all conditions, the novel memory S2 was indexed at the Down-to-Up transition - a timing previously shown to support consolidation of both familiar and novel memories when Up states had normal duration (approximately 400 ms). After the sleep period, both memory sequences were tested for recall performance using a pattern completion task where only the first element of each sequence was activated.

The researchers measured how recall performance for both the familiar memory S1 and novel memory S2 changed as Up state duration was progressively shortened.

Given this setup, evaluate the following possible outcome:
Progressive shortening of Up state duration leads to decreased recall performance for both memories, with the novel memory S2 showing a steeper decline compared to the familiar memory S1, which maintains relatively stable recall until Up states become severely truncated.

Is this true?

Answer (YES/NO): NO